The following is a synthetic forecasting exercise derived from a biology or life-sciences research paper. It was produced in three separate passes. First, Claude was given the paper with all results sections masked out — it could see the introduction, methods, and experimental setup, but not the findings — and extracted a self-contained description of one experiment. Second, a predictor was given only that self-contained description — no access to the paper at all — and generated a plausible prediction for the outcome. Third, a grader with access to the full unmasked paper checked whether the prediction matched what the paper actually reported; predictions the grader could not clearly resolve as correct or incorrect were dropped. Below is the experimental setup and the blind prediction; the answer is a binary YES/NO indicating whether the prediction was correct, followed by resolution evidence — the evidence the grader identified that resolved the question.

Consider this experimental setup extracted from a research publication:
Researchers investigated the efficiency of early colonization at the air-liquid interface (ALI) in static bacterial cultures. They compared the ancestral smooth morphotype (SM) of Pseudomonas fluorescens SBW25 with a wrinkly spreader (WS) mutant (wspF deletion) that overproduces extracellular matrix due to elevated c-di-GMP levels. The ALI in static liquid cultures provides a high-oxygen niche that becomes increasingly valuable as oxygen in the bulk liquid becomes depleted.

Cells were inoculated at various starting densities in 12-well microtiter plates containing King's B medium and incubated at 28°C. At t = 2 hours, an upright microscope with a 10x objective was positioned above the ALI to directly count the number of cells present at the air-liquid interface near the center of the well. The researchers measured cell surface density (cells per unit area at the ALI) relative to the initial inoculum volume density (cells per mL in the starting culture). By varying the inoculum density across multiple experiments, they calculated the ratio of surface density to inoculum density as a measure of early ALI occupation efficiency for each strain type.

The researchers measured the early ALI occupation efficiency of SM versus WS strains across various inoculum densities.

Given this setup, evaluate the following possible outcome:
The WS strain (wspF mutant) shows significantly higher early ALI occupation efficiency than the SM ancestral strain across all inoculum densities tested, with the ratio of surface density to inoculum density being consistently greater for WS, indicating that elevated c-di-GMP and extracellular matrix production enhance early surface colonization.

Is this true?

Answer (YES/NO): NO